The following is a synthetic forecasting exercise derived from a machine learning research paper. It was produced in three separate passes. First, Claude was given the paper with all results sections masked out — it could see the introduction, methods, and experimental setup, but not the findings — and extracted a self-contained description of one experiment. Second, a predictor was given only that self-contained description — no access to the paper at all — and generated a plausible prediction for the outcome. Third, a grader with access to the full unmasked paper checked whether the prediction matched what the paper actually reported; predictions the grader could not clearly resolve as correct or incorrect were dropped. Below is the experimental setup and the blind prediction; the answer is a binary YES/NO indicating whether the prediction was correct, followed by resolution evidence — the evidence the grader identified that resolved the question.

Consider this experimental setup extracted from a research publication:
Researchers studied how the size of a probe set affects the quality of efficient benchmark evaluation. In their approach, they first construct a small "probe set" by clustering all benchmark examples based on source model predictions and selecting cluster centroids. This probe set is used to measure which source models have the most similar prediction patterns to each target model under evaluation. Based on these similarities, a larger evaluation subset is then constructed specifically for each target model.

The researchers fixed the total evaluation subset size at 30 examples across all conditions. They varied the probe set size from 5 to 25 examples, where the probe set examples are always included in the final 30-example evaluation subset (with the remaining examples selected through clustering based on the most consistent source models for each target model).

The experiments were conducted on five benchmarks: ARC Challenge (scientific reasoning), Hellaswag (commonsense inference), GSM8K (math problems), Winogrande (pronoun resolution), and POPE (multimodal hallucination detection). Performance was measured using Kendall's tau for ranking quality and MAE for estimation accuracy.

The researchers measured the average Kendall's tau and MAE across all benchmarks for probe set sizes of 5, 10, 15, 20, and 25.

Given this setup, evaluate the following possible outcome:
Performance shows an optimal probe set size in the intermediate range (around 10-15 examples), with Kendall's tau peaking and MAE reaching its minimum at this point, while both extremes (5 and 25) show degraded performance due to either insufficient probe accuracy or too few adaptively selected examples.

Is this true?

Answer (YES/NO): YES